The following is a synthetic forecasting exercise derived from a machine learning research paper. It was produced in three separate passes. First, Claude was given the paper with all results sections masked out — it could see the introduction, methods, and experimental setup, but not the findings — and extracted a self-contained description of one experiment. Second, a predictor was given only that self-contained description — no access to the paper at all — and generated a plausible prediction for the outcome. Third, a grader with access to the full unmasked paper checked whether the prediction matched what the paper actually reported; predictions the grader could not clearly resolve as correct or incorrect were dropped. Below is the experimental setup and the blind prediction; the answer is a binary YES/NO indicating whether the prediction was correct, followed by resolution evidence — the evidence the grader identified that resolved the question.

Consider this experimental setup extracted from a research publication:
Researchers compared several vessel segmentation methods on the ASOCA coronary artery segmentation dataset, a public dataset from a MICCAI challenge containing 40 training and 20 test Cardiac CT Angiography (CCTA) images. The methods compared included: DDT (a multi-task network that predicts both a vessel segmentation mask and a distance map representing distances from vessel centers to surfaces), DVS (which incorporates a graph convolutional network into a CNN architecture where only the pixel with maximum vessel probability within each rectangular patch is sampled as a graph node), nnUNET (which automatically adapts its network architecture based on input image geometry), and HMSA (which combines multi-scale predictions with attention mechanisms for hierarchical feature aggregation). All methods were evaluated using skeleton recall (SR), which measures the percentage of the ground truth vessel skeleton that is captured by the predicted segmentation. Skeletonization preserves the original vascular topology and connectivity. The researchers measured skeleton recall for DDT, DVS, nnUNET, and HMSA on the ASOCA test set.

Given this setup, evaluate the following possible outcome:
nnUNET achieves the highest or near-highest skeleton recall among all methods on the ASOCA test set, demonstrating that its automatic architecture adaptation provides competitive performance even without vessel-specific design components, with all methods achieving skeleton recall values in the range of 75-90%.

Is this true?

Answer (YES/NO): NO